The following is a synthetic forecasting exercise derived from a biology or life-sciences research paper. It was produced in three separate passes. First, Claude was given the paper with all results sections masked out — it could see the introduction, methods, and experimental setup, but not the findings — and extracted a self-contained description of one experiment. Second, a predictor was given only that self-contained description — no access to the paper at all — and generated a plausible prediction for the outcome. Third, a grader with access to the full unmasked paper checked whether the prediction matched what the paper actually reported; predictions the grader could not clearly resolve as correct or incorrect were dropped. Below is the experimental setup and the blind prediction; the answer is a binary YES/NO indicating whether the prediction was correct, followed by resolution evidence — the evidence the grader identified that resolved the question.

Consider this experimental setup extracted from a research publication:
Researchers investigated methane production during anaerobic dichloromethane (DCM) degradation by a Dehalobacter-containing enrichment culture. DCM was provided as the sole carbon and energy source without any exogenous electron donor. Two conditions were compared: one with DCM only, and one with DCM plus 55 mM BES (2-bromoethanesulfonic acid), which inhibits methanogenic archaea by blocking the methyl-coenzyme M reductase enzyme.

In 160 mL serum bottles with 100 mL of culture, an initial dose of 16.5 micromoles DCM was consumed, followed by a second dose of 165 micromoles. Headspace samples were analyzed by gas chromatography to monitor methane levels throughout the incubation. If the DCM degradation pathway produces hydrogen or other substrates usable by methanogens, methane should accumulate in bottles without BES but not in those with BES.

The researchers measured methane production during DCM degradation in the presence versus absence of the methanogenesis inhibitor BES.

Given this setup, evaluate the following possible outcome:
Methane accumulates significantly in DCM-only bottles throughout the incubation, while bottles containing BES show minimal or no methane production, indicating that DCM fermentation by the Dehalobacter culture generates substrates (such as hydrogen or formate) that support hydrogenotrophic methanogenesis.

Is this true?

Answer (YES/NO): YES